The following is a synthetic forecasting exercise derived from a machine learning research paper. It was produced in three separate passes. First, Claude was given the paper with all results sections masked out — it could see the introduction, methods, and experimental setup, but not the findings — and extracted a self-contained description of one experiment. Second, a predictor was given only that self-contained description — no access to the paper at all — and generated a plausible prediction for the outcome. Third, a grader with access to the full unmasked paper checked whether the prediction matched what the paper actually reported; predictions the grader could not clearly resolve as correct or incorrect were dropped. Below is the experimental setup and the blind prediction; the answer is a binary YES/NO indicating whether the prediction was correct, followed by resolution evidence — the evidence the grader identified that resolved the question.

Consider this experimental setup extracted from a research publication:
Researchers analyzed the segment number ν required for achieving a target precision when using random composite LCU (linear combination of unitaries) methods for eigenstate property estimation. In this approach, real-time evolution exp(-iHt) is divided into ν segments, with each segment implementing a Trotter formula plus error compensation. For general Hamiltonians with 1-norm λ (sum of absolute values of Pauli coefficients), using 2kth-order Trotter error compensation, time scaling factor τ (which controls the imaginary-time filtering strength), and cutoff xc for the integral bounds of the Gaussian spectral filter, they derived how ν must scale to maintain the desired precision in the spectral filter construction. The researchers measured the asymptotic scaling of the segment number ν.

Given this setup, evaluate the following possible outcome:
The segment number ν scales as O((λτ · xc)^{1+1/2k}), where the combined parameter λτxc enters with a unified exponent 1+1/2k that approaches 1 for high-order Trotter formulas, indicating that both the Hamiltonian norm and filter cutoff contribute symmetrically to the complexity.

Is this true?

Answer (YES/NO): NO